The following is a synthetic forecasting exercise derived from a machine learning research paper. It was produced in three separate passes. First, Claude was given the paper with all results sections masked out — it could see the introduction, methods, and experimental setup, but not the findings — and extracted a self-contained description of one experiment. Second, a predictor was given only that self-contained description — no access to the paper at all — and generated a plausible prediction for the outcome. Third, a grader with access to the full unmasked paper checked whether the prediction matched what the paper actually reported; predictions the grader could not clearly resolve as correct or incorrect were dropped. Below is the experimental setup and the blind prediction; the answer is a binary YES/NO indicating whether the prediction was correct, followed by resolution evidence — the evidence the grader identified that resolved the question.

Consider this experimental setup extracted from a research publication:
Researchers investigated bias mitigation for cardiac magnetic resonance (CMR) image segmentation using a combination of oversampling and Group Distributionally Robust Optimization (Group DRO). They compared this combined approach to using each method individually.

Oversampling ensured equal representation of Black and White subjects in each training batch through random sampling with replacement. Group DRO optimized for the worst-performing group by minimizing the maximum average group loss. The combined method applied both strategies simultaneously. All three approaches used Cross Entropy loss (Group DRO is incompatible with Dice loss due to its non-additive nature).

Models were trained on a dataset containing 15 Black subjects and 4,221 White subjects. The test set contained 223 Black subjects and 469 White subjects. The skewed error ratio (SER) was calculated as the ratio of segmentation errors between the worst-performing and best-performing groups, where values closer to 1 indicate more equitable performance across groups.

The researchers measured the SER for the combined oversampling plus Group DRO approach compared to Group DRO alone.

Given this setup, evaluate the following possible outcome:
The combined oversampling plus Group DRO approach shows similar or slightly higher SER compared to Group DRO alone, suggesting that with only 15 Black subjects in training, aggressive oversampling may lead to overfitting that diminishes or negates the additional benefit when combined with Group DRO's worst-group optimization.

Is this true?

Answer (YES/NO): NO